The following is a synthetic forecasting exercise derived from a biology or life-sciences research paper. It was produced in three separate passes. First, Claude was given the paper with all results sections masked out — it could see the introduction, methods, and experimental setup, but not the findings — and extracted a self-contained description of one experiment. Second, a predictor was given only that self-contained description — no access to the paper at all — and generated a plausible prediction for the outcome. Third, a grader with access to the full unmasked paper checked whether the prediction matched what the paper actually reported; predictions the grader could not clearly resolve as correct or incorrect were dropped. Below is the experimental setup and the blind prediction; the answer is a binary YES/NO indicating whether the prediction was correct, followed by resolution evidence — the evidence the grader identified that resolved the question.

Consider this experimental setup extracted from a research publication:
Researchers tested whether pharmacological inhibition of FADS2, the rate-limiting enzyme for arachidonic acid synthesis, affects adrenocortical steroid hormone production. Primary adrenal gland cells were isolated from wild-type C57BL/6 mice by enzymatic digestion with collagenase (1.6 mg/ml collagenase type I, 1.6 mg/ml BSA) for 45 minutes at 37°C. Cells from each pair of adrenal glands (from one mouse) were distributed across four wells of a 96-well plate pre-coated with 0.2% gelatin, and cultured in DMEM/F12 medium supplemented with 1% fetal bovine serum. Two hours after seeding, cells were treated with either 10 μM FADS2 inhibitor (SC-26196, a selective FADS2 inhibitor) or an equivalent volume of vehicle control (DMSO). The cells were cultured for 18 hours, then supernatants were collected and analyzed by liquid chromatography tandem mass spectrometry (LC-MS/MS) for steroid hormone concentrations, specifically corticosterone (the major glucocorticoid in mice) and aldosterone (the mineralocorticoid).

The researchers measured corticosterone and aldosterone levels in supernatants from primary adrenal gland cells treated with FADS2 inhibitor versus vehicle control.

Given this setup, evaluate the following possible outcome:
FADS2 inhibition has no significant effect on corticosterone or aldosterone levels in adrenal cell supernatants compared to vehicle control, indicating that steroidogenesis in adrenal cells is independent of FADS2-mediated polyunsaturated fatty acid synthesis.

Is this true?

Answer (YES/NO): NO